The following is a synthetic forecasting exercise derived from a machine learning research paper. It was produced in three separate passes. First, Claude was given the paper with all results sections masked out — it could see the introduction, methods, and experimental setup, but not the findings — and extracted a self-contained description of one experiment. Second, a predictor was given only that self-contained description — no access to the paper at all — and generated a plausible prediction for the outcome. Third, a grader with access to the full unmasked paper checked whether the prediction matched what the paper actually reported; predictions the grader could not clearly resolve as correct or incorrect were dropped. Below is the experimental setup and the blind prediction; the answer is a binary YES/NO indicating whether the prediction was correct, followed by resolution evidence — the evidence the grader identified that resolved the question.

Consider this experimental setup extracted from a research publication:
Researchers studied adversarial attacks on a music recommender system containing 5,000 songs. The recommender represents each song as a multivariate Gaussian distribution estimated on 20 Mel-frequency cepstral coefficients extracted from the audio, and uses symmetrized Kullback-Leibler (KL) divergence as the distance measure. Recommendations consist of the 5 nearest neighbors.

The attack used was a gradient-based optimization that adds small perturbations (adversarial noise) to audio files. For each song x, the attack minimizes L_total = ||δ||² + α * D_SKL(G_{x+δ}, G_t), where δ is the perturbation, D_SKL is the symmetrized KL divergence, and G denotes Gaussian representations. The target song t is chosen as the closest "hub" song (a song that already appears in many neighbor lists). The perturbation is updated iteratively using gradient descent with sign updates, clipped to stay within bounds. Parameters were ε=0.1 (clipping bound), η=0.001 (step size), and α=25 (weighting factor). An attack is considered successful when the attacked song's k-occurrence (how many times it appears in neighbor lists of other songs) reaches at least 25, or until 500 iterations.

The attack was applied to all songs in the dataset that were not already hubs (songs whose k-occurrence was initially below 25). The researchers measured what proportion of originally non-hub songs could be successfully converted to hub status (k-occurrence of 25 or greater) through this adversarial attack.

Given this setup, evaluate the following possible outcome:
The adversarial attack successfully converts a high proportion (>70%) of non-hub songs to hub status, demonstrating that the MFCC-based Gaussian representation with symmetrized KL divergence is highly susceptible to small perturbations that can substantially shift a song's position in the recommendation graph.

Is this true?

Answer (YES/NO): NO